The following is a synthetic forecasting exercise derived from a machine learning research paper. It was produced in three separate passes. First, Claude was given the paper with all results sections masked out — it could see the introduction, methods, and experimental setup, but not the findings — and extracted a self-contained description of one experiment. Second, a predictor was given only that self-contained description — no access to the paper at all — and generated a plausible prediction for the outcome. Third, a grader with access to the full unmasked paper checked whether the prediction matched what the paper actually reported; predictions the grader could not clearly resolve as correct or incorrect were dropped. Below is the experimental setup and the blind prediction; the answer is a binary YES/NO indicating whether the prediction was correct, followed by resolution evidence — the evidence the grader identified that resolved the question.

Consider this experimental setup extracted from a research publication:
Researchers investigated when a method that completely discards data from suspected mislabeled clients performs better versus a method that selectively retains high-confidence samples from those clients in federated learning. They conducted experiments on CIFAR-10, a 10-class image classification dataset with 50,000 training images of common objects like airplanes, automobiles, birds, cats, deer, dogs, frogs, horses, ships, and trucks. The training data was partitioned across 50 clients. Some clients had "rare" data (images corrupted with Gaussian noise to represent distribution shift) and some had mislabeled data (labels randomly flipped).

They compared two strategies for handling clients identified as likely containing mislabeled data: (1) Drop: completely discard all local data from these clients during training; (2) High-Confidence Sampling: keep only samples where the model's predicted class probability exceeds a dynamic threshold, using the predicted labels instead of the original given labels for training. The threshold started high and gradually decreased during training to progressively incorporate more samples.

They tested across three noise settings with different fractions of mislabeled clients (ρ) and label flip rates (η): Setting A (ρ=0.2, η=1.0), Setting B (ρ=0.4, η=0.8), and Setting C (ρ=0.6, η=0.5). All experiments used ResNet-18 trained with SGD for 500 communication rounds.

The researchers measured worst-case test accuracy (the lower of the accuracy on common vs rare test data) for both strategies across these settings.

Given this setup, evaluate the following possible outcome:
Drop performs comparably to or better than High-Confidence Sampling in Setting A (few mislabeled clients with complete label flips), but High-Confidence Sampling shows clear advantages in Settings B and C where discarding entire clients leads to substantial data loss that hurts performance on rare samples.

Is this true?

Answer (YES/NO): NO